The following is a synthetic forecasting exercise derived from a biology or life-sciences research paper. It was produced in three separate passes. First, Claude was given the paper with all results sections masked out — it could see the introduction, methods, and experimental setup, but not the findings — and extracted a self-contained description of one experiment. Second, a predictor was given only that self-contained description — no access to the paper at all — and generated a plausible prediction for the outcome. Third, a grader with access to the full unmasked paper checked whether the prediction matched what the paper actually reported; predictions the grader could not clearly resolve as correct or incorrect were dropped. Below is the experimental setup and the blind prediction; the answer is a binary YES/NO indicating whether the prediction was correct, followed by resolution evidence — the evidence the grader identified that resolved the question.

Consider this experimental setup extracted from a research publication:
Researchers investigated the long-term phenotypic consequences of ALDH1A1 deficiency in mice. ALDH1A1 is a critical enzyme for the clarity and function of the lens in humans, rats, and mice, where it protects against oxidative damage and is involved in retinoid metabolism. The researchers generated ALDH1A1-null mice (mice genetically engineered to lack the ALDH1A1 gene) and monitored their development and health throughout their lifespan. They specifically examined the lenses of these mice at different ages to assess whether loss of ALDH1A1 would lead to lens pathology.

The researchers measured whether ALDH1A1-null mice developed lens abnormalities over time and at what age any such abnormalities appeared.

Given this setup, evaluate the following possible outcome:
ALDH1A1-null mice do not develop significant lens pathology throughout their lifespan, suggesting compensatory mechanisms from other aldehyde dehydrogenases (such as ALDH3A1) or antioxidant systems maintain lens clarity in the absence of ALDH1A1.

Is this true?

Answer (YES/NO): NO